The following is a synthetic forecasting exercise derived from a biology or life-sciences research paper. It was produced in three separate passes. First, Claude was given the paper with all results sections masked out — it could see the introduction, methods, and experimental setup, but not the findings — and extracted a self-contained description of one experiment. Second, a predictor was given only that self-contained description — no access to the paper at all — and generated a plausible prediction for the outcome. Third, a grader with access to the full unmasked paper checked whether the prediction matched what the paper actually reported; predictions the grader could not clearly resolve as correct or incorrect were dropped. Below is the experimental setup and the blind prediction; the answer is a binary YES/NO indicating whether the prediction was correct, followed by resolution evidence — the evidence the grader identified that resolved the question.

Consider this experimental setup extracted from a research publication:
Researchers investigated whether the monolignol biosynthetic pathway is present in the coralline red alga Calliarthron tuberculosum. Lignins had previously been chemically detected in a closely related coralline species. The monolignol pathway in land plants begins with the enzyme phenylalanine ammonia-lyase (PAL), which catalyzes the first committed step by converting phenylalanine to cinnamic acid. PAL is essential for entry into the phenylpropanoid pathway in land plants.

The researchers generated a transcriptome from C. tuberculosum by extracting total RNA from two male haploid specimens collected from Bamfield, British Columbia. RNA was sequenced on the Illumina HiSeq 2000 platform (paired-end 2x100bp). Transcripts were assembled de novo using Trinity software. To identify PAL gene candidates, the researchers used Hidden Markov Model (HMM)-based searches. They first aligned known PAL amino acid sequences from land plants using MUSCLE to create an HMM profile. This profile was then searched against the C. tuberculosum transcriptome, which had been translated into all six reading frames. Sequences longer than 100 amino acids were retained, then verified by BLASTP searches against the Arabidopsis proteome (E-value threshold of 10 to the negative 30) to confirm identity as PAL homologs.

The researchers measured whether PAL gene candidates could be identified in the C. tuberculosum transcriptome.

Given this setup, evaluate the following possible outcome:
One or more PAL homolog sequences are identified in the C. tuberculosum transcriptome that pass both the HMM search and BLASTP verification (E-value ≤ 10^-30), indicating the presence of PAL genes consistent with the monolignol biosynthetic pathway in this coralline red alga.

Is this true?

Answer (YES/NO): NO